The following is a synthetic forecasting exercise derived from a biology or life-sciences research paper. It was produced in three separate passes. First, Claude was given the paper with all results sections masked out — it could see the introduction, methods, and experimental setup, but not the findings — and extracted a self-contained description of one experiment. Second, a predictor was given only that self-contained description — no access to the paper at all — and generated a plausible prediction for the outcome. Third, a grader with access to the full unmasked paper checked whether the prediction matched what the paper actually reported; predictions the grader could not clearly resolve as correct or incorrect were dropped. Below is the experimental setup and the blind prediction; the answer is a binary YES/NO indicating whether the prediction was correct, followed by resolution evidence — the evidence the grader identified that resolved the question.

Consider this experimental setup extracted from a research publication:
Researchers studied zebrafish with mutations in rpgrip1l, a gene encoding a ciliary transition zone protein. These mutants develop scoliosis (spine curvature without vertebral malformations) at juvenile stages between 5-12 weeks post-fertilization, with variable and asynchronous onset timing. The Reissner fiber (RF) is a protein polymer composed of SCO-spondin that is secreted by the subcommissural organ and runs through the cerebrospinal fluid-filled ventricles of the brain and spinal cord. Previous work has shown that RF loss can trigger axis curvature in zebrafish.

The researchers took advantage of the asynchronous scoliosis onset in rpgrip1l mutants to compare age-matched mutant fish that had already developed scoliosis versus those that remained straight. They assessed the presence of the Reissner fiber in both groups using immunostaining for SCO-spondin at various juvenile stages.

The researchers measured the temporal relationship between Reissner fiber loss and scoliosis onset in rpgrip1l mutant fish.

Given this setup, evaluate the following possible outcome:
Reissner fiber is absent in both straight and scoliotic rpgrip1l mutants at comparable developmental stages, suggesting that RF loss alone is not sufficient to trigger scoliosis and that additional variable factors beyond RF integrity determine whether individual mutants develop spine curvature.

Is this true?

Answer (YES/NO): NO